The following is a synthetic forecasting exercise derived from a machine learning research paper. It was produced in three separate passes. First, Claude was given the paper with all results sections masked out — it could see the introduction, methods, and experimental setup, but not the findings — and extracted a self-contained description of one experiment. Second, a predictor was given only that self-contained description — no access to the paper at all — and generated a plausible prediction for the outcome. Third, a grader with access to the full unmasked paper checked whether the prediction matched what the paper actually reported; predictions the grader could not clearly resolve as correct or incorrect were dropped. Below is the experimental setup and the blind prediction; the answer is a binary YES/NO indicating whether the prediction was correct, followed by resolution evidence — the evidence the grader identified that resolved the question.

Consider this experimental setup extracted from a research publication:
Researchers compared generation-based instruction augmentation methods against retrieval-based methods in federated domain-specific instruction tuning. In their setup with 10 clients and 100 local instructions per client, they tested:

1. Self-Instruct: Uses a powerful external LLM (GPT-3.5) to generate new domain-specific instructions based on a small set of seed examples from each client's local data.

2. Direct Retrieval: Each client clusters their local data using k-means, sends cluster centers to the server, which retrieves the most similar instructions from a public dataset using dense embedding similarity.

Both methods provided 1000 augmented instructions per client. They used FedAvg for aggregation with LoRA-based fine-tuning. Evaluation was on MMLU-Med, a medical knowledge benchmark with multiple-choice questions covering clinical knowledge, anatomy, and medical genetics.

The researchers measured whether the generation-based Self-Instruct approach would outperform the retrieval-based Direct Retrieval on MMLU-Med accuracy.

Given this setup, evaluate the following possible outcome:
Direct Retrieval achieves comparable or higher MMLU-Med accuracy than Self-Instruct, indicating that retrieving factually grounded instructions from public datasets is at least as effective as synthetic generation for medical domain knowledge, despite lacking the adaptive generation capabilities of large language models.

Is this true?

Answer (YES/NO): YES